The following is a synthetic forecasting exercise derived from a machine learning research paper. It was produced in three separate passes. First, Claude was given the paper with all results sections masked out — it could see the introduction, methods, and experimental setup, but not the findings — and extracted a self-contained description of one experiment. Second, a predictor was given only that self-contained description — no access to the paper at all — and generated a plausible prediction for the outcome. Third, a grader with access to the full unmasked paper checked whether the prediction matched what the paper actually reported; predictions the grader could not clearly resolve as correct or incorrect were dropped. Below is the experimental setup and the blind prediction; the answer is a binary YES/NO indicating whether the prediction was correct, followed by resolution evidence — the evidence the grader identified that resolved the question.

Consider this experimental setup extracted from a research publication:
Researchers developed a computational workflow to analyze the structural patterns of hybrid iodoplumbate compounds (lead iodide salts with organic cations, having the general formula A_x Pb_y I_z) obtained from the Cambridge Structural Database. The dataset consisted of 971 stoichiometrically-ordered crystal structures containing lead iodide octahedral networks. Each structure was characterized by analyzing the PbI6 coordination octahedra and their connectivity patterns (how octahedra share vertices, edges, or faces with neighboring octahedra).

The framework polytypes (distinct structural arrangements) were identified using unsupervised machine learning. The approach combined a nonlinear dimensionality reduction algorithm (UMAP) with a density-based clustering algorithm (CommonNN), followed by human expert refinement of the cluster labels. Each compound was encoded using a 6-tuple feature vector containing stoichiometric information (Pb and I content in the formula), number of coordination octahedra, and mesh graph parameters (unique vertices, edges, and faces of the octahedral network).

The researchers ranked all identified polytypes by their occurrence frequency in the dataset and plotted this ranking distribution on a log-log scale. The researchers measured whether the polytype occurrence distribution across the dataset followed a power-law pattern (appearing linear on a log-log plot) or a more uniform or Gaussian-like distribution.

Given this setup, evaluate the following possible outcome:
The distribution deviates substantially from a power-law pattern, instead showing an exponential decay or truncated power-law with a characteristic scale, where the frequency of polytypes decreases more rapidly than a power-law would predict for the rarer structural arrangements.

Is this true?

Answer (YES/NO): NO